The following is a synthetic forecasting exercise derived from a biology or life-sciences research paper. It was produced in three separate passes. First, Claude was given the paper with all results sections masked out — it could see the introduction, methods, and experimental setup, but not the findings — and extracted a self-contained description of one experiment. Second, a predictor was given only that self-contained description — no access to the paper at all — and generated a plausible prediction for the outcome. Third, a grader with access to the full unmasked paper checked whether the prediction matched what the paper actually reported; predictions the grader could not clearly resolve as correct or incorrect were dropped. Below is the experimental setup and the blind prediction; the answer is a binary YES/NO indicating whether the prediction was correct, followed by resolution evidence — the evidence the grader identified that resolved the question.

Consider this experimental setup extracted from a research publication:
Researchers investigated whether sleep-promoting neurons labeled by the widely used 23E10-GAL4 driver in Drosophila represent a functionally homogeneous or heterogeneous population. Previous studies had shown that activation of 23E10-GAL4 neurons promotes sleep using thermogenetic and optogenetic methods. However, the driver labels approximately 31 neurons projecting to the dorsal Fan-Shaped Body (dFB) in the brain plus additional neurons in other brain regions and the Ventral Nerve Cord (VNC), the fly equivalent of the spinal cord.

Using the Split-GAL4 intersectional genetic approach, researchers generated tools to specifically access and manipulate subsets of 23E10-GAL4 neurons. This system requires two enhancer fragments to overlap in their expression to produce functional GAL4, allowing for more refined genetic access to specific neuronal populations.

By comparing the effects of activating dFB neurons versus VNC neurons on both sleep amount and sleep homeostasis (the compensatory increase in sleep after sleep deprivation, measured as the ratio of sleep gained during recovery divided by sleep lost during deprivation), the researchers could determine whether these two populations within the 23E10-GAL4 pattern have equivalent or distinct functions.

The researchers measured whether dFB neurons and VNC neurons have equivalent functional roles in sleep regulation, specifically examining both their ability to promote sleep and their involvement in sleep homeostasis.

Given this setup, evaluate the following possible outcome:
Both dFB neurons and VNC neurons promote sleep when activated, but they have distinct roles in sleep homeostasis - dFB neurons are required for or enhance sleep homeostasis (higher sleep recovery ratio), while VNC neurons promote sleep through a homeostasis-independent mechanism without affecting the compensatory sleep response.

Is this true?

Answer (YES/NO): YES